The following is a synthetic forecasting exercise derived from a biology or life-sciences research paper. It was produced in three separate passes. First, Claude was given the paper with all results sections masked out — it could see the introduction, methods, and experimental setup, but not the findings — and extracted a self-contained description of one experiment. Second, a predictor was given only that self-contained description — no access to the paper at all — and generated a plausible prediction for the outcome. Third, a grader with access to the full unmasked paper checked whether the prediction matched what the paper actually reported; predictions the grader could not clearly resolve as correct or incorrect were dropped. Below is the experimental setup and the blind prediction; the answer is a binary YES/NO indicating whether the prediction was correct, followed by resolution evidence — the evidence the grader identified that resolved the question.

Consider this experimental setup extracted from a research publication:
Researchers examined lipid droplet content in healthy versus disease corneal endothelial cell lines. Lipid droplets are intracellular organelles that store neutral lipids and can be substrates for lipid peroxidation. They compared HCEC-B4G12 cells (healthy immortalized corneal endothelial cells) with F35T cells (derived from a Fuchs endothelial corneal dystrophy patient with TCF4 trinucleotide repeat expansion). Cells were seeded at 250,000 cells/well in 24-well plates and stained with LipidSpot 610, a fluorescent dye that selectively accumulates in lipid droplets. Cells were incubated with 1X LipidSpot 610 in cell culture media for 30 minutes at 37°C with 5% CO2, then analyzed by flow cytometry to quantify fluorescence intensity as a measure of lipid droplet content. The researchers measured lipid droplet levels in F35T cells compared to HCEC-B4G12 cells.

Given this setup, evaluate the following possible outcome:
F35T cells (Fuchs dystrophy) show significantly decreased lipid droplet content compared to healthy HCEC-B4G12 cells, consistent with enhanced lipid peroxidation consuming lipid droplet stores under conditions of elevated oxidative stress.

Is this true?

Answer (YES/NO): NO